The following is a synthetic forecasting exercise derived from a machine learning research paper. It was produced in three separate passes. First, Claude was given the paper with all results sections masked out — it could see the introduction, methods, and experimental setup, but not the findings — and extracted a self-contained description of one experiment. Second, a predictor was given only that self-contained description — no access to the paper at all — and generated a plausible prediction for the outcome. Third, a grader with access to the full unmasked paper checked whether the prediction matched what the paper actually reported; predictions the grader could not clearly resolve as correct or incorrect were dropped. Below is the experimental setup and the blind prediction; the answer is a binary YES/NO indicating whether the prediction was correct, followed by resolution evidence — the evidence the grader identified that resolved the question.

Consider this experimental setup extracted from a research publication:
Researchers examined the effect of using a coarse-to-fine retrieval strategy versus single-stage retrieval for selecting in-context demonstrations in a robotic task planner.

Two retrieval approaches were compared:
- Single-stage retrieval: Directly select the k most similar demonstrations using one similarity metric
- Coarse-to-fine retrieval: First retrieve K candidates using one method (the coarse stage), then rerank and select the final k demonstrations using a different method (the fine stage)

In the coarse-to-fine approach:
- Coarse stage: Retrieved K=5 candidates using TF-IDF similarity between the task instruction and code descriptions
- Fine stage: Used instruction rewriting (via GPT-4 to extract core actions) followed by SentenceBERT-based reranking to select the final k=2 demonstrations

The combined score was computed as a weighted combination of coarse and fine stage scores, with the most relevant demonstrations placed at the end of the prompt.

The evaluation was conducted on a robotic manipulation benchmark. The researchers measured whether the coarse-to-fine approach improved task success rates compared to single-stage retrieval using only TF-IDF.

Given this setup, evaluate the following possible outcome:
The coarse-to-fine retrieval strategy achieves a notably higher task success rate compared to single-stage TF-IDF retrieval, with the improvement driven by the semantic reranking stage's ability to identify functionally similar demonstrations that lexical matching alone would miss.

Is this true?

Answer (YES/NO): YES